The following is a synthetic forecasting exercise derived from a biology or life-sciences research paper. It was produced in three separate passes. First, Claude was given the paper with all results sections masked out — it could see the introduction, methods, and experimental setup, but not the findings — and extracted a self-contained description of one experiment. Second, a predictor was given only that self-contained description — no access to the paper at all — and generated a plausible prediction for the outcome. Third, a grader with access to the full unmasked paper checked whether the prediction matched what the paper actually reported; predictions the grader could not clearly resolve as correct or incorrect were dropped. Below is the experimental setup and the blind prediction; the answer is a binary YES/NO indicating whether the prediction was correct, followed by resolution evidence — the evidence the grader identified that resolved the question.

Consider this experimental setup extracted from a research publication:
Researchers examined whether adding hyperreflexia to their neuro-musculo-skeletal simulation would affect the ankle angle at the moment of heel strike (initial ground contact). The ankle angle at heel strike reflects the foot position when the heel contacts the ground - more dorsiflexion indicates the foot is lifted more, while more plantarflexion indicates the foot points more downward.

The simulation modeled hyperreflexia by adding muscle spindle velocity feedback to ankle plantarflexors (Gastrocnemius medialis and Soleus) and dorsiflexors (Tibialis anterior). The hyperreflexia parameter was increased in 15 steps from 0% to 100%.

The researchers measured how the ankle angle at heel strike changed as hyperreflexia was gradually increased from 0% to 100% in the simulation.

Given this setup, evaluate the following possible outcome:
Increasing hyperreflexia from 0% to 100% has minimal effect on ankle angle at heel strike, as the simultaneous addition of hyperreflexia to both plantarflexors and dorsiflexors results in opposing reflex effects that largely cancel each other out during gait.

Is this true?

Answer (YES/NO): NO